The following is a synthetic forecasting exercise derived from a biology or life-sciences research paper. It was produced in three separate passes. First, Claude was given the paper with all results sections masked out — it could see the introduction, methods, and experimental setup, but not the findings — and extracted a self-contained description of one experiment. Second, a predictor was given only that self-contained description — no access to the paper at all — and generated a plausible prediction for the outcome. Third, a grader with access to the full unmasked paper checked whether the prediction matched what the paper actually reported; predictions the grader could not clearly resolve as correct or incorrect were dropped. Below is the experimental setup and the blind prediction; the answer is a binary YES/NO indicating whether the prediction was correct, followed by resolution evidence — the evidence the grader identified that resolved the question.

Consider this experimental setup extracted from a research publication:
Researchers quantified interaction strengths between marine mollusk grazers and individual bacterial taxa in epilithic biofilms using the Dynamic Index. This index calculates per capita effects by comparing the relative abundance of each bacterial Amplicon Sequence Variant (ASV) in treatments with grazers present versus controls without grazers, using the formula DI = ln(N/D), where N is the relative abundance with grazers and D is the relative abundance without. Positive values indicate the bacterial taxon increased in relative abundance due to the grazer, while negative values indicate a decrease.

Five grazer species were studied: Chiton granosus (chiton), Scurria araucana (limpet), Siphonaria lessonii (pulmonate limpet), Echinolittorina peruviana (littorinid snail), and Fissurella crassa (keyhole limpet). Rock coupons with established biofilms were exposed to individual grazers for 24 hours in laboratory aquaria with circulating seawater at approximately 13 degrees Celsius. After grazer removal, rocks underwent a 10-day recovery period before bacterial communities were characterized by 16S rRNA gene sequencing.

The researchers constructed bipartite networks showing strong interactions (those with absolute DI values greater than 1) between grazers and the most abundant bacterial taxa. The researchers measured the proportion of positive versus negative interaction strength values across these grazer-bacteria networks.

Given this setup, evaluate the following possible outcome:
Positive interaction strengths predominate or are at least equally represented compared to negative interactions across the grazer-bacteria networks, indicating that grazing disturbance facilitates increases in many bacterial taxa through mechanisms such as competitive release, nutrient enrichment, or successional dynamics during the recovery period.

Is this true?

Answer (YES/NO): YES